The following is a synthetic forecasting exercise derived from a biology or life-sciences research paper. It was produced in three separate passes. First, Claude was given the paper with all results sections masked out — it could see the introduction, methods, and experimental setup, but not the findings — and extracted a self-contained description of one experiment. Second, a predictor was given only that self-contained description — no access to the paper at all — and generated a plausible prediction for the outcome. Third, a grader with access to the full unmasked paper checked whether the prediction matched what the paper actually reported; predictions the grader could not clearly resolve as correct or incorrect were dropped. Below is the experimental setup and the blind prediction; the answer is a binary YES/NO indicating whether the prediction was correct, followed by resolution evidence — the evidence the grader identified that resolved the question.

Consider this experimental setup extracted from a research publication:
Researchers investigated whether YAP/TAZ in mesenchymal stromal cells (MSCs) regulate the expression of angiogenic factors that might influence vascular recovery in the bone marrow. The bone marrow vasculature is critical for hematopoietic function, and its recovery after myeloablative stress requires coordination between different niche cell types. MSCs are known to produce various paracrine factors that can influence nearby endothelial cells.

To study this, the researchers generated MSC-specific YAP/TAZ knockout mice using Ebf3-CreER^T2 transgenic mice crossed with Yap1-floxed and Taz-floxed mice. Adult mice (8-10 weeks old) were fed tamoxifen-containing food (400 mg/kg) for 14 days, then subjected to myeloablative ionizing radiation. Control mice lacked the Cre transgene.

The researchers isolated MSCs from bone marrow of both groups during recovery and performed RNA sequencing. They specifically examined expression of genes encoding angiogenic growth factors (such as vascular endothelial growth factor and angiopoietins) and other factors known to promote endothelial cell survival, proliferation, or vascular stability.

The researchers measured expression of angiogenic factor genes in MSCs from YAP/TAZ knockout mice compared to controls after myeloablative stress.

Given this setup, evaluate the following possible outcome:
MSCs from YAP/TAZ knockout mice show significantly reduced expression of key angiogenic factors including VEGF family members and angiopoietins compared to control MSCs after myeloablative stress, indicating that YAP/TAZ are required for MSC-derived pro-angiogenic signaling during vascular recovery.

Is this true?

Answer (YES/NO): YES